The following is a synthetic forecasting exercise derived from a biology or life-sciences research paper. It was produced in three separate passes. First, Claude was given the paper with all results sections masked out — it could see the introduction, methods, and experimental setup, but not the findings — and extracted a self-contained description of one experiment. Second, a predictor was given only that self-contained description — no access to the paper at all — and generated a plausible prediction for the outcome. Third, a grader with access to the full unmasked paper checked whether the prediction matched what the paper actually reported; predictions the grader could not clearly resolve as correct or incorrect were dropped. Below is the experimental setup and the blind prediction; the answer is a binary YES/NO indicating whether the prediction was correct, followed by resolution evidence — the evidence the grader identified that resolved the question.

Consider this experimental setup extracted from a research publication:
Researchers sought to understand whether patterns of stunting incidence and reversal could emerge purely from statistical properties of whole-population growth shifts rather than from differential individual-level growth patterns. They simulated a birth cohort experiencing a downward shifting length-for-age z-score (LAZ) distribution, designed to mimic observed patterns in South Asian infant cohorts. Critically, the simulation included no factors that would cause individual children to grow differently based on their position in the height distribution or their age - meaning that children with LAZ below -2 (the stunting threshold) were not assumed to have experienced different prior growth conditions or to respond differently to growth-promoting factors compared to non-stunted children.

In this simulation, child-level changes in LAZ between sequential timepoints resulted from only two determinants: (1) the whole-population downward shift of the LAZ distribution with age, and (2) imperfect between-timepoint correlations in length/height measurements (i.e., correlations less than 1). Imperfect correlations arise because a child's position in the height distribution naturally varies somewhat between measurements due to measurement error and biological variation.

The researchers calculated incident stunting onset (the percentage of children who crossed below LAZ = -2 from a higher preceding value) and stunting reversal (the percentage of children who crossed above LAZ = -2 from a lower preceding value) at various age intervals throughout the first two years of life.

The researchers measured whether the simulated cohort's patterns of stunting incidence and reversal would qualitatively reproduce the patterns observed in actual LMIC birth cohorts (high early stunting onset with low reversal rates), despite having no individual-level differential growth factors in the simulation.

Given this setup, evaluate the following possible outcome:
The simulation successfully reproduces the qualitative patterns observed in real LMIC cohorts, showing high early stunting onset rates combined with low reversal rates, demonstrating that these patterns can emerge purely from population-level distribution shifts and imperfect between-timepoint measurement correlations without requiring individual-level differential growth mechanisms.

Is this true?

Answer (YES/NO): YES